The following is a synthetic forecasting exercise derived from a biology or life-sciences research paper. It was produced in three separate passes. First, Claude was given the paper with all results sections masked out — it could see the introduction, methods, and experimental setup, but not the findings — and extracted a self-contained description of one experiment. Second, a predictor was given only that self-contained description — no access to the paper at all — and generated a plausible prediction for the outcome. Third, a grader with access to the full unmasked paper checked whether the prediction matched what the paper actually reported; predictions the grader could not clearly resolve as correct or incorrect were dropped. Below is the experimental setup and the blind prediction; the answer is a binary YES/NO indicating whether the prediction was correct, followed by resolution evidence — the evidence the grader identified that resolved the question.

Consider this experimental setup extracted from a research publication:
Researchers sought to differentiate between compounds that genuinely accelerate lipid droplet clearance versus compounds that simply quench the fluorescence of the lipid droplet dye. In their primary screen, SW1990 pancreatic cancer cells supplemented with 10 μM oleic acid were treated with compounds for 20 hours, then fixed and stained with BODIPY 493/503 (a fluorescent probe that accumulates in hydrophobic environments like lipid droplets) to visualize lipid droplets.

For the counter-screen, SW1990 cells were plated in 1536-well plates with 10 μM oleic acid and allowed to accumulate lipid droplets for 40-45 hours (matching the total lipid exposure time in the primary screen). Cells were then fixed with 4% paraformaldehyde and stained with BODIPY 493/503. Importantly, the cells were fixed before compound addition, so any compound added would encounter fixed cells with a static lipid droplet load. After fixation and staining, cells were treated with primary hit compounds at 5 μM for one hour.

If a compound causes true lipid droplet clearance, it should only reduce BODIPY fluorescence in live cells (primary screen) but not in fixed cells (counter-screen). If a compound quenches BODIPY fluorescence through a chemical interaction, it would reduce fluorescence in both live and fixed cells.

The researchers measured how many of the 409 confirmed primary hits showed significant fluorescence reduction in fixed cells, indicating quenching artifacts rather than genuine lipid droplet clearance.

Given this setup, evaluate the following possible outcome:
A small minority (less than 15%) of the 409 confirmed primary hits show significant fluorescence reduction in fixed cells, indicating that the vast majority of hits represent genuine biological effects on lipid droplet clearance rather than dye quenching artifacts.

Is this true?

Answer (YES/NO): NO